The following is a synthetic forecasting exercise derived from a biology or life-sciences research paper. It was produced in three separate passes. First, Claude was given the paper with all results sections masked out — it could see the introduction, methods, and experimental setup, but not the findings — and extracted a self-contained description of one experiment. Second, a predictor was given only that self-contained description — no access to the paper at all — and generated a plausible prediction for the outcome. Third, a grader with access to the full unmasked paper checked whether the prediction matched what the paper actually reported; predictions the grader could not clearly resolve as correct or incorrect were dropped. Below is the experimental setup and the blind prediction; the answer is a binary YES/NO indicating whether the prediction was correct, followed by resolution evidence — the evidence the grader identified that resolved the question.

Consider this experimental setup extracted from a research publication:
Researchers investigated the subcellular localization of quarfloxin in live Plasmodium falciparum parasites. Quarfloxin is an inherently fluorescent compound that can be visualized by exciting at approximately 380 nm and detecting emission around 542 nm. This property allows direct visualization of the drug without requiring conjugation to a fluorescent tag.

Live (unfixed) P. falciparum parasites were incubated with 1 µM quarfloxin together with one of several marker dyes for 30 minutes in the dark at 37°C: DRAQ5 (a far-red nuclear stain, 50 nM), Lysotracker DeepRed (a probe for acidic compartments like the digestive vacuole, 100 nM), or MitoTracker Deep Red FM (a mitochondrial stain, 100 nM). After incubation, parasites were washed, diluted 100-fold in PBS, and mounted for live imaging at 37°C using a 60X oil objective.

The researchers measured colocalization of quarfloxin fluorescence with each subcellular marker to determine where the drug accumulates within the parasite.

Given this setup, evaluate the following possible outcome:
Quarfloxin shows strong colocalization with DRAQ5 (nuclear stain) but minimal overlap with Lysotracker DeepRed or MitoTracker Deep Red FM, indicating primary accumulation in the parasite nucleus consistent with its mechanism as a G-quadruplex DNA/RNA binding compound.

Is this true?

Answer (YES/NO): NO